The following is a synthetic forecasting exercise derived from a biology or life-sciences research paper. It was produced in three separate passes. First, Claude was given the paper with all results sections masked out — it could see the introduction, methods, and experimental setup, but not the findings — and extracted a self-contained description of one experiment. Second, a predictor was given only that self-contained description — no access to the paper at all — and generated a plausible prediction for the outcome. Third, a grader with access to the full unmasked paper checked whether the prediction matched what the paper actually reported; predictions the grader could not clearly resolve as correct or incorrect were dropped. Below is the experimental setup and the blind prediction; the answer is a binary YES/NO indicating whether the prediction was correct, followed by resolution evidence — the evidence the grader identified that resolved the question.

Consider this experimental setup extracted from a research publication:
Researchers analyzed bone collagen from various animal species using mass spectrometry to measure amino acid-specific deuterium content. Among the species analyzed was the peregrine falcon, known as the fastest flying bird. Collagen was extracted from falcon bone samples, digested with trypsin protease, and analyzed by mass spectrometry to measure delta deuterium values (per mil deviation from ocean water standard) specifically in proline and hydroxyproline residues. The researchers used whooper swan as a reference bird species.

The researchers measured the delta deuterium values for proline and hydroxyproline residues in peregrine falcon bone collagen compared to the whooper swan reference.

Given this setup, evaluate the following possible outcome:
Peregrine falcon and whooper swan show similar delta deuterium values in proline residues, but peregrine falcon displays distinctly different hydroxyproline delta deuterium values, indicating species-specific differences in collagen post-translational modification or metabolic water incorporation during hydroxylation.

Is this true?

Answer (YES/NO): NO